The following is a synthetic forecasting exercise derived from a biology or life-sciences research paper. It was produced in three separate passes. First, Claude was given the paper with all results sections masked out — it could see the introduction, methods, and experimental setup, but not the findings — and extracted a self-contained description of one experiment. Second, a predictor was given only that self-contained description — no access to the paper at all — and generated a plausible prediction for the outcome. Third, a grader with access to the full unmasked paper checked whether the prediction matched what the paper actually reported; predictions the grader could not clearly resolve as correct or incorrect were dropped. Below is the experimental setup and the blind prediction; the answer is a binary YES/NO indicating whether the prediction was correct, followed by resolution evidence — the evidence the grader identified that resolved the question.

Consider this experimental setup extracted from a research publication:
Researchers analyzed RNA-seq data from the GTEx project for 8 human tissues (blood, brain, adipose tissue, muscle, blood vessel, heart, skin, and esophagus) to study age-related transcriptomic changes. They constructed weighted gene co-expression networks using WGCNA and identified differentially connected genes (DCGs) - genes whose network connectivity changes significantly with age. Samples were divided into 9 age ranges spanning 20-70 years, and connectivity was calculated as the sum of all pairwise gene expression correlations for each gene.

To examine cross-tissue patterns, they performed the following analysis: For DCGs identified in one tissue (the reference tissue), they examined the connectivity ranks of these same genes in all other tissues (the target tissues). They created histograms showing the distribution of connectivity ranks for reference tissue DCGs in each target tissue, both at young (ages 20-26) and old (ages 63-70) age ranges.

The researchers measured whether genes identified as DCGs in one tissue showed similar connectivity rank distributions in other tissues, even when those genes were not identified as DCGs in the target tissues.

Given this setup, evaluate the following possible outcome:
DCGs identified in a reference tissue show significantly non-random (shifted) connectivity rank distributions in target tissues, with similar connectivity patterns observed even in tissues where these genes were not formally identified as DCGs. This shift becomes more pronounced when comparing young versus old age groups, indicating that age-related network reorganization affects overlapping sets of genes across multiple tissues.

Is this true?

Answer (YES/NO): YES